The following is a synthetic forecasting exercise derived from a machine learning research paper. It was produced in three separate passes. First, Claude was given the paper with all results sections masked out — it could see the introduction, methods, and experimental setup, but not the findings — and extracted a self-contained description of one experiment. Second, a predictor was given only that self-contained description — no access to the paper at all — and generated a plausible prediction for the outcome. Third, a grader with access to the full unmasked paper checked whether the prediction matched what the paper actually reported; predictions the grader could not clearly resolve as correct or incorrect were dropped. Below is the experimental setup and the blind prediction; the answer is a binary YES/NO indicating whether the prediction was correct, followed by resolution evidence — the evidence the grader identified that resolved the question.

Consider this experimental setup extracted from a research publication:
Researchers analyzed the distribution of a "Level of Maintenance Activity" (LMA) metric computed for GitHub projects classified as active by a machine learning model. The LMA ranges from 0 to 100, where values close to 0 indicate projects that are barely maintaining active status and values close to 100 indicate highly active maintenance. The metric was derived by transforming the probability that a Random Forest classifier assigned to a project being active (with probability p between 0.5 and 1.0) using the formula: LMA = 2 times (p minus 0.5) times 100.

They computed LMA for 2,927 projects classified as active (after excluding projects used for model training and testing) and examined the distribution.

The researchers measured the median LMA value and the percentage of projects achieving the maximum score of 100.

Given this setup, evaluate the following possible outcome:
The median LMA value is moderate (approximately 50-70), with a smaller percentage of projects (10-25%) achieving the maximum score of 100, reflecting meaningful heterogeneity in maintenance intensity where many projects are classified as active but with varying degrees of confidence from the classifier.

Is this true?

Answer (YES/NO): NO